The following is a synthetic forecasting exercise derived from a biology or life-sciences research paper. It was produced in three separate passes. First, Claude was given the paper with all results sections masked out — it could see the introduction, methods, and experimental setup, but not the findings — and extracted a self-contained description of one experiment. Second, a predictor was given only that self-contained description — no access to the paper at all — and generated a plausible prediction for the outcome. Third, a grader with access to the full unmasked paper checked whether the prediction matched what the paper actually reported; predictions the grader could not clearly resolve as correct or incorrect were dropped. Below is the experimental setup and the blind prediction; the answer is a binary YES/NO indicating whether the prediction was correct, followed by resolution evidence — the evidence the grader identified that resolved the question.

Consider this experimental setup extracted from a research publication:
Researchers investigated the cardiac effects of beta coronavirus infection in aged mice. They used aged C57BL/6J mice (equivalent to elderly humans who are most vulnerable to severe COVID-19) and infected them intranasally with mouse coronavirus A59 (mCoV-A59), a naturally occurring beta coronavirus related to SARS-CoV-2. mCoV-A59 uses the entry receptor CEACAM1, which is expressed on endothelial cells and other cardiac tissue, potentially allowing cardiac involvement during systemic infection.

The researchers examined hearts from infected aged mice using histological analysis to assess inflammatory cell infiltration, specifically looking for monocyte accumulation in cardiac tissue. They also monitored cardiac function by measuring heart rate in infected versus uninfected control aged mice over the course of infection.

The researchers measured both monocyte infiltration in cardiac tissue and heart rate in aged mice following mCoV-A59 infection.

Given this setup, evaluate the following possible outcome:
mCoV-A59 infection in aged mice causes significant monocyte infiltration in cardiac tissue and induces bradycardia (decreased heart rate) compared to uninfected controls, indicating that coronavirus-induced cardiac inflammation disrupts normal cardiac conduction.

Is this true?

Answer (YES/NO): NO